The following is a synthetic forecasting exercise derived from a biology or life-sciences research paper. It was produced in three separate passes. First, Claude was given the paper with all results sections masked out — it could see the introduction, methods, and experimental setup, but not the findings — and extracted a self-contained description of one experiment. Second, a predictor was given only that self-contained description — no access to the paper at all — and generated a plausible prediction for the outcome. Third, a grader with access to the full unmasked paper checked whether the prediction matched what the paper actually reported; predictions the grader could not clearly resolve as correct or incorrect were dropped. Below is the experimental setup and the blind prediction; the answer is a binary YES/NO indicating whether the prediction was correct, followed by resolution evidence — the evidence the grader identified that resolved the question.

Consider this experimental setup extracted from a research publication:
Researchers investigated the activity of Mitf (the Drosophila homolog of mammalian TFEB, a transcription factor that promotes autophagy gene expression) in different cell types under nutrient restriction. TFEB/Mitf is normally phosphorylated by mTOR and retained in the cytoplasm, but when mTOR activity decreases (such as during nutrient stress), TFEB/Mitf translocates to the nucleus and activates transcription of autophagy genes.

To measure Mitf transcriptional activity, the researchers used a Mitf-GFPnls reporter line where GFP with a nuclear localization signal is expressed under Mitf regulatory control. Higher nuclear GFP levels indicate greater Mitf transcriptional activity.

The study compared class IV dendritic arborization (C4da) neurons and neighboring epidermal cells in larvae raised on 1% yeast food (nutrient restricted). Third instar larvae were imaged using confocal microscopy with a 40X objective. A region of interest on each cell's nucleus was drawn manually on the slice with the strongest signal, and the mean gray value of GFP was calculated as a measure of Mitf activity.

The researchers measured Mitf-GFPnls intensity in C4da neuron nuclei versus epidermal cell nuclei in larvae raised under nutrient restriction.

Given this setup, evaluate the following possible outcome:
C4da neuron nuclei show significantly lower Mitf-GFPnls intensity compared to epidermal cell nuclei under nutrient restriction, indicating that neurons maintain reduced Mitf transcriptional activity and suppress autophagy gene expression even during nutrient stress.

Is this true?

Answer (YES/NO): YES